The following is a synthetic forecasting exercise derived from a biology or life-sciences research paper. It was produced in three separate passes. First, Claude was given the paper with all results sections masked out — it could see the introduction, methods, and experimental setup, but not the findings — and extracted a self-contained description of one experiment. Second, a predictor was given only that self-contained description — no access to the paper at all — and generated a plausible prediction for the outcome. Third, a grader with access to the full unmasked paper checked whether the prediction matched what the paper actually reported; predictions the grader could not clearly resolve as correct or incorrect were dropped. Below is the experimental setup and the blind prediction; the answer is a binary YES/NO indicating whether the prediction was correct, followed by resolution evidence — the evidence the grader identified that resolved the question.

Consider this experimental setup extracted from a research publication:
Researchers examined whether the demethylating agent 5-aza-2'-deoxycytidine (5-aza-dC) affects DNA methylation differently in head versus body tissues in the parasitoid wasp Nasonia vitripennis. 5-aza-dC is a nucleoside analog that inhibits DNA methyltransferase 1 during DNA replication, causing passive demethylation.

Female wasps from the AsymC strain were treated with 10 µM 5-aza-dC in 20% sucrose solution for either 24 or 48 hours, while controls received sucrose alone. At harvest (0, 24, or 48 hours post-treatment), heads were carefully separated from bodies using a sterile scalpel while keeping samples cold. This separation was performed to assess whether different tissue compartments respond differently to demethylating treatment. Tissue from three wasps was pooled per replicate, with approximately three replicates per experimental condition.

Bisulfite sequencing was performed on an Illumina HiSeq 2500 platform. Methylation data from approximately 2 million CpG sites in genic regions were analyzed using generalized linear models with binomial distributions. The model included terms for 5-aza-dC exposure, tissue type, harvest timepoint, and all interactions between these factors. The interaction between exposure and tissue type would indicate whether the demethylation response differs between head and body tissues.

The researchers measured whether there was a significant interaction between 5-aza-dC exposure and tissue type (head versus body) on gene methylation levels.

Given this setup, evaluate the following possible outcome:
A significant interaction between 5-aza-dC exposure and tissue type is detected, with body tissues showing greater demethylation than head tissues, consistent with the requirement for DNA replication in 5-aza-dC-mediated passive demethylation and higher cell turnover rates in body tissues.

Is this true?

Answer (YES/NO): NO